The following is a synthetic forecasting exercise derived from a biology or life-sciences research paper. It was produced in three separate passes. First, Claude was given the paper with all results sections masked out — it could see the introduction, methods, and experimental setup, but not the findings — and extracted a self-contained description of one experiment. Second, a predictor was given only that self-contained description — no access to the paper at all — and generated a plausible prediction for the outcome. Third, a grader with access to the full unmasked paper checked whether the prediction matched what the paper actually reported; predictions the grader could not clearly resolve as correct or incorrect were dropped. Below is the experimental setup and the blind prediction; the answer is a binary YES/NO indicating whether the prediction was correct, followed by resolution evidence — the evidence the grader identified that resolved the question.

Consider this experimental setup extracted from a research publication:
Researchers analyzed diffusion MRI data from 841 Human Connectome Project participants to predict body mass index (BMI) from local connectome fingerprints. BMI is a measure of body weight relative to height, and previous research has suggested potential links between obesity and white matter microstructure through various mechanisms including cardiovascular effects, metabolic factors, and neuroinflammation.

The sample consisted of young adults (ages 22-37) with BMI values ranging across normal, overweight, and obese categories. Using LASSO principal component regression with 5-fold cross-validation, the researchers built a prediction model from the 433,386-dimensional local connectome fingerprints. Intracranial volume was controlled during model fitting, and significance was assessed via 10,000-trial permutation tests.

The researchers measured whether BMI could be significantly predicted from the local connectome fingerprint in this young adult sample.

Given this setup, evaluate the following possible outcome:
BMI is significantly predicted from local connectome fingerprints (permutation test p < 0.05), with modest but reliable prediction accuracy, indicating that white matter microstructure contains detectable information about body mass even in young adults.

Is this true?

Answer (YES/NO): YES